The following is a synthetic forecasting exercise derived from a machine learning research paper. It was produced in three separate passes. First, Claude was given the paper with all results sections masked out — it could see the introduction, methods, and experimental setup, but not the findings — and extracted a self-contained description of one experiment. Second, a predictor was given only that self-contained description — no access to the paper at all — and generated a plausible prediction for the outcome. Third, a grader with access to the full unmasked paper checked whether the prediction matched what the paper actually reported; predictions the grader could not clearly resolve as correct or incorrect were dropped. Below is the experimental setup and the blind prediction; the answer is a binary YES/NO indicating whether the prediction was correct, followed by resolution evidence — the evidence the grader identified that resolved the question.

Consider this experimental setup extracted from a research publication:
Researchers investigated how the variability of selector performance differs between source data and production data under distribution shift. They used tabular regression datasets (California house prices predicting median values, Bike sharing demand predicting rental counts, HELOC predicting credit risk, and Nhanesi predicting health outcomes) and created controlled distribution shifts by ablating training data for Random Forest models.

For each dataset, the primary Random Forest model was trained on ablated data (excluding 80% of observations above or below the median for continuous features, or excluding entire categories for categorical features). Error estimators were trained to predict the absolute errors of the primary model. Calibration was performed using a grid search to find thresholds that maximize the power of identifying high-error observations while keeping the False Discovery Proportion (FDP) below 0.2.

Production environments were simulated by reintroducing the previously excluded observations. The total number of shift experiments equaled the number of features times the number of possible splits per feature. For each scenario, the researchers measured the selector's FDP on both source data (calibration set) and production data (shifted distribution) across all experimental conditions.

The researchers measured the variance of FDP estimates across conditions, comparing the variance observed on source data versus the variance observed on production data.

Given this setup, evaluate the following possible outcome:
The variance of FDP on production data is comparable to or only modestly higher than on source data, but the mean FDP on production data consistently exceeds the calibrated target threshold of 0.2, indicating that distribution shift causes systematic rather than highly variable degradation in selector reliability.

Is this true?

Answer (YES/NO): NO